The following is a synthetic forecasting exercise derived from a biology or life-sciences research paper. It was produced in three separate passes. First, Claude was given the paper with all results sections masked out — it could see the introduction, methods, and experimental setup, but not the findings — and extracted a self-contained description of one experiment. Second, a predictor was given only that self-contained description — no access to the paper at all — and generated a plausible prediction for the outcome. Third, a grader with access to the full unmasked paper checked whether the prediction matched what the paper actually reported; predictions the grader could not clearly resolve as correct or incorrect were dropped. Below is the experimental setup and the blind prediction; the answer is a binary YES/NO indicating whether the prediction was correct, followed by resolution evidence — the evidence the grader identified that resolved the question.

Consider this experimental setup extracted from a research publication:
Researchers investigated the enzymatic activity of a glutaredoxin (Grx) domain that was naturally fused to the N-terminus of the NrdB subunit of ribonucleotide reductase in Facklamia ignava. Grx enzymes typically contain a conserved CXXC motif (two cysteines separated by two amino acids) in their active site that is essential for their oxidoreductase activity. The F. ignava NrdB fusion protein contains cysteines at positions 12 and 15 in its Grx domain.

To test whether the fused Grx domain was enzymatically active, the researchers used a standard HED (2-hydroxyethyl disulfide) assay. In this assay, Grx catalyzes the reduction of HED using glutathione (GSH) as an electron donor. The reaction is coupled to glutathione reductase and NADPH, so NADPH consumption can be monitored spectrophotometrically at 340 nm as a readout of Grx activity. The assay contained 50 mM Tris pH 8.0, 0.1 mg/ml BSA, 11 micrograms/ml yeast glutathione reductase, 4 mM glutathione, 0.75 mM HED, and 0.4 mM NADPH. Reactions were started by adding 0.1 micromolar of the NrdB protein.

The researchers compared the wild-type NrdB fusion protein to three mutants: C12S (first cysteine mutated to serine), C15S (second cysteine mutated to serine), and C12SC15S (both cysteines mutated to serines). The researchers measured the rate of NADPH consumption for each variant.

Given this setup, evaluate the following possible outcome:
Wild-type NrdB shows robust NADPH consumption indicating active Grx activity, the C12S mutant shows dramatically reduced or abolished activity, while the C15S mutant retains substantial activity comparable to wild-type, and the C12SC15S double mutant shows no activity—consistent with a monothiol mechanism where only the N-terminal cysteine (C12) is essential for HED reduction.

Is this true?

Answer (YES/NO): NO